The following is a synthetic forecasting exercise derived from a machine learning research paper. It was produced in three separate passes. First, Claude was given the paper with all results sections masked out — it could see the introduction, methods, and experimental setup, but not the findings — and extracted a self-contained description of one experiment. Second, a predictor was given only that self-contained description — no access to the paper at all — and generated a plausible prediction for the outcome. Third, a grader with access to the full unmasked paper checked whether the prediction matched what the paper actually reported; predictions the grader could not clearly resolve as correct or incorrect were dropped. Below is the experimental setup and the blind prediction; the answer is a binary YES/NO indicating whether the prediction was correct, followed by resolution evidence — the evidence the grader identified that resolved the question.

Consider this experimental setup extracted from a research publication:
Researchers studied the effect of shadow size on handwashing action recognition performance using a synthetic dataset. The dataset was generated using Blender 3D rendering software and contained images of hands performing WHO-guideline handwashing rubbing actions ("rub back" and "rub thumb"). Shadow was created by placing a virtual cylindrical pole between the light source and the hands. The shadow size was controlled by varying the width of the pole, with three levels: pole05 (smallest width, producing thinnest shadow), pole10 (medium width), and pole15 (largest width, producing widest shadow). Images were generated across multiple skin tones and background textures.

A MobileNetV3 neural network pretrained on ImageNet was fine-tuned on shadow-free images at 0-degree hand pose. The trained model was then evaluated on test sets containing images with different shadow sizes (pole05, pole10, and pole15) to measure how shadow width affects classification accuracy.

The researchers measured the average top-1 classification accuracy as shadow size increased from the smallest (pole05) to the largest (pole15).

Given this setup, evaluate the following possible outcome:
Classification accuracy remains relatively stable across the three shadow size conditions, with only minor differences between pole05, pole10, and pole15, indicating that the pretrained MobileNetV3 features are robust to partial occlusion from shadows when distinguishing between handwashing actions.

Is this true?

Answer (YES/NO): NO